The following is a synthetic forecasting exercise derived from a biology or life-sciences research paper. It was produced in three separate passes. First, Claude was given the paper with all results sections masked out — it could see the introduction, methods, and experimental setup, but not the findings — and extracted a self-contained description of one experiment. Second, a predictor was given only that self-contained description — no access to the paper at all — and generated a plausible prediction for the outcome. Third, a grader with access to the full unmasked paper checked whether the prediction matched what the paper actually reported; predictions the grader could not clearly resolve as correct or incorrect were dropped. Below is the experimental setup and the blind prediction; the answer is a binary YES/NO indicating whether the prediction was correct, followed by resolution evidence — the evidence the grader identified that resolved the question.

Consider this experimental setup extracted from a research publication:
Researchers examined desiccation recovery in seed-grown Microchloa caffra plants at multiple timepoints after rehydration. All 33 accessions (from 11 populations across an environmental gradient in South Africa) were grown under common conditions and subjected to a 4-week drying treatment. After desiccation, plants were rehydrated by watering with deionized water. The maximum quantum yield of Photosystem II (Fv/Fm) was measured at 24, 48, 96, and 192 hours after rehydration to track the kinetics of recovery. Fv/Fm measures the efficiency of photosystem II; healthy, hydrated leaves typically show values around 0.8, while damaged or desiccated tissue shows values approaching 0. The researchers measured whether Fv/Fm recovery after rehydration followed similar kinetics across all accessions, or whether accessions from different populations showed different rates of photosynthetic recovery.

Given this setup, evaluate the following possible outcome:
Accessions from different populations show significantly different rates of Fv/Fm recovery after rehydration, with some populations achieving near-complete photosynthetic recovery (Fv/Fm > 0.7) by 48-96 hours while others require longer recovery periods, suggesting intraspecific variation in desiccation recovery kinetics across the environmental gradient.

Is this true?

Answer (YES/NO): NO